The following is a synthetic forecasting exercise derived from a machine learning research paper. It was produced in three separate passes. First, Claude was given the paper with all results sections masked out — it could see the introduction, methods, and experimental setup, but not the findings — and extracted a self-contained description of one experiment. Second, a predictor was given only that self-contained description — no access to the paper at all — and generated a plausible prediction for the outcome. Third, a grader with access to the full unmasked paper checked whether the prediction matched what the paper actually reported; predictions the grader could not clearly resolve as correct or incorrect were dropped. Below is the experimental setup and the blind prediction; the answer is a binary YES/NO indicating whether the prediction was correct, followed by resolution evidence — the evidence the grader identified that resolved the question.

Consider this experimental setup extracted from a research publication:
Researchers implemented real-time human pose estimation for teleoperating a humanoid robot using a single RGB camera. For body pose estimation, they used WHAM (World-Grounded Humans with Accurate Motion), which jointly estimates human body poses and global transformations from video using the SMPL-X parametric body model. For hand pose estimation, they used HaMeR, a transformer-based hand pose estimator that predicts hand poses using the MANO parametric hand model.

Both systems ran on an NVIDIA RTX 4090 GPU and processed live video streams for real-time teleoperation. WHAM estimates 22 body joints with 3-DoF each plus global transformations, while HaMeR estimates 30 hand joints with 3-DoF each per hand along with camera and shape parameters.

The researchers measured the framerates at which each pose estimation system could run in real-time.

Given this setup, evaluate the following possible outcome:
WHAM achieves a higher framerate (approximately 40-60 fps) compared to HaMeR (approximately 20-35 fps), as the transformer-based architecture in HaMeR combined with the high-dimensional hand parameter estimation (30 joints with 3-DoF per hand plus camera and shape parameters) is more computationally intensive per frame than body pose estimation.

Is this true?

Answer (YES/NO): NO